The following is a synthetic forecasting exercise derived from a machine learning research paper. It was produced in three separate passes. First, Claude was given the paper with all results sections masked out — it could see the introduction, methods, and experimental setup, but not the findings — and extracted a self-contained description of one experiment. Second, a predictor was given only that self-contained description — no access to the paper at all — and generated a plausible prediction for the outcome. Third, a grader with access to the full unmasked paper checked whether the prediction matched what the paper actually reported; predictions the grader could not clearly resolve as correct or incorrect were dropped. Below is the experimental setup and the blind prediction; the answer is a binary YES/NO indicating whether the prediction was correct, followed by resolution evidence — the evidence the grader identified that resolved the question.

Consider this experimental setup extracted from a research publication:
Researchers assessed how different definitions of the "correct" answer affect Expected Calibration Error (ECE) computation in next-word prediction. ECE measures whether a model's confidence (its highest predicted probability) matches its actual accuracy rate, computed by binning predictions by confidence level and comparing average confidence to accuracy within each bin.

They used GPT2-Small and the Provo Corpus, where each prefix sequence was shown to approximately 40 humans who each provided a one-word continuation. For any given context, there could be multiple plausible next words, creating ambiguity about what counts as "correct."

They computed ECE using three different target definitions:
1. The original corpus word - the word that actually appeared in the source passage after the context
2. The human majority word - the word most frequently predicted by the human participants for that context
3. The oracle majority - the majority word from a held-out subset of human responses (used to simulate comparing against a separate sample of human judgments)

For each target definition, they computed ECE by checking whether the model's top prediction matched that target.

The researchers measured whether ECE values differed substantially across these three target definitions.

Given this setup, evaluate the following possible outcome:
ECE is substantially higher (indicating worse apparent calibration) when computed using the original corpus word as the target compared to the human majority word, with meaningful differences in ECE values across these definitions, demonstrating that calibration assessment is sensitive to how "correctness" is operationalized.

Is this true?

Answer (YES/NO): NO